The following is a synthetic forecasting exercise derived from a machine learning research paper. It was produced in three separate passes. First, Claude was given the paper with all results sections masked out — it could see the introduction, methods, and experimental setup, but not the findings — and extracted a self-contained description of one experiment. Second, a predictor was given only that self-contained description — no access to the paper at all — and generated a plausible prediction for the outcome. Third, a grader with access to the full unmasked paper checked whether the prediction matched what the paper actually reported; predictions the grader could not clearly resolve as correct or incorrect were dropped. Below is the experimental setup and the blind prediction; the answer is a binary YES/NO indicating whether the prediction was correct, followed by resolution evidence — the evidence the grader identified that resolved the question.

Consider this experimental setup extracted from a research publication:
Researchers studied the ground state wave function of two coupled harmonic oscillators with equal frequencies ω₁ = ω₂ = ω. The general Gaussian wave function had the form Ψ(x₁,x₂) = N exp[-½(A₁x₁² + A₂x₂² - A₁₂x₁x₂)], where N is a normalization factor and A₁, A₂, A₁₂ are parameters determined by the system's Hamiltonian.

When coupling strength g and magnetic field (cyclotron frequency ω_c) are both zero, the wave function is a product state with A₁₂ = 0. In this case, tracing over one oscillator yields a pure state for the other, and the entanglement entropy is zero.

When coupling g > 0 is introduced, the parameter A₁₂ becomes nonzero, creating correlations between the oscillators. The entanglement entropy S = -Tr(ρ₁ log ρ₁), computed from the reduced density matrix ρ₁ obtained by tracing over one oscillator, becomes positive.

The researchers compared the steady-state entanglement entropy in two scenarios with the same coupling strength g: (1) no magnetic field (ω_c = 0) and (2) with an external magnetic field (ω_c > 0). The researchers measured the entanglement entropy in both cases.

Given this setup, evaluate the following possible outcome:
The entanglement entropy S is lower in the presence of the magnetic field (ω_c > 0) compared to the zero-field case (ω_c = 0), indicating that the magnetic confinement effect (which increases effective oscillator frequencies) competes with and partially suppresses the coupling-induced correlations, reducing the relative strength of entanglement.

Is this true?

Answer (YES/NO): YES